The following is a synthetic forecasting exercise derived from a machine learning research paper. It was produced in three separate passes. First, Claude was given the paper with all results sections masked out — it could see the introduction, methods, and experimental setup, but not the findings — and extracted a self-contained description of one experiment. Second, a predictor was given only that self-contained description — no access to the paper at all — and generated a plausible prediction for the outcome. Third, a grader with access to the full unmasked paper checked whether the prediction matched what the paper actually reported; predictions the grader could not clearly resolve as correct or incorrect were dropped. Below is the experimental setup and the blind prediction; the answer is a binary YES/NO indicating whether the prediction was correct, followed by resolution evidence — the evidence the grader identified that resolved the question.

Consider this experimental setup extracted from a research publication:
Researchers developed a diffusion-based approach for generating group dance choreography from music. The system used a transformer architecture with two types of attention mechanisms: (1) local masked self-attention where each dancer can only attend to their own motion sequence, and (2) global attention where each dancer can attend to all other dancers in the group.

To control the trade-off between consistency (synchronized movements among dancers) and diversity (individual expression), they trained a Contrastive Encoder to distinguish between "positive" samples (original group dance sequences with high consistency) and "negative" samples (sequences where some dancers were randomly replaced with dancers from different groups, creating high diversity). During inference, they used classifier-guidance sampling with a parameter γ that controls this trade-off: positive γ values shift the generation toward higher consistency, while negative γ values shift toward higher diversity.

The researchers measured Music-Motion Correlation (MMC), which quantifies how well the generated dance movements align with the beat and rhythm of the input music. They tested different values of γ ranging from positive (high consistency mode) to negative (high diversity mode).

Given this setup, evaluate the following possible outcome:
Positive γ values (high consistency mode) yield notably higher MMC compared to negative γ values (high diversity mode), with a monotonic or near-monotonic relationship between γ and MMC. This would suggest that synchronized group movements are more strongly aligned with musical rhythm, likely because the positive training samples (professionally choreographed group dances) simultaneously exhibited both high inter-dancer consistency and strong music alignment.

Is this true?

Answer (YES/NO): YES